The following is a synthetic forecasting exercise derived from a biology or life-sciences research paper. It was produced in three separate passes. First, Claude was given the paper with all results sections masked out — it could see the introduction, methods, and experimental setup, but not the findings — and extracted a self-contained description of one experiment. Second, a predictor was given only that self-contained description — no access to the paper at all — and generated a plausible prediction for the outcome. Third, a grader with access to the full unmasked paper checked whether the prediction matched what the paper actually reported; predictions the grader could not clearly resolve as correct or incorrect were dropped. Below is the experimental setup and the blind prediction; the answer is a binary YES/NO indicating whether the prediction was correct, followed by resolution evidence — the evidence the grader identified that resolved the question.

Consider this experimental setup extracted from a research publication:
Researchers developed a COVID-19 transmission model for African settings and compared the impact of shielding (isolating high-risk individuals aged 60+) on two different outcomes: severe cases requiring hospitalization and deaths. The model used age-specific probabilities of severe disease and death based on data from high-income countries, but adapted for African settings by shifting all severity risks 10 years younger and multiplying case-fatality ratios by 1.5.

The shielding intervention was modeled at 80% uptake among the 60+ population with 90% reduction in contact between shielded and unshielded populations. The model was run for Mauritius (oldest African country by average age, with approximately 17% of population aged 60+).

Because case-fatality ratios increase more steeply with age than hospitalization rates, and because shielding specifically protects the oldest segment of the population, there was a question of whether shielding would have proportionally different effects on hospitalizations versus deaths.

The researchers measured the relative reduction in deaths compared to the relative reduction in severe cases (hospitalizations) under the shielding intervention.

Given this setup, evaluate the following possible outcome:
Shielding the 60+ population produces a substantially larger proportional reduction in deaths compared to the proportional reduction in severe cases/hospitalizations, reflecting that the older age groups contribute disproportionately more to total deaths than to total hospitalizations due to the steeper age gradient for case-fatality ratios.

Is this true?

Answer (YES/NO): YES